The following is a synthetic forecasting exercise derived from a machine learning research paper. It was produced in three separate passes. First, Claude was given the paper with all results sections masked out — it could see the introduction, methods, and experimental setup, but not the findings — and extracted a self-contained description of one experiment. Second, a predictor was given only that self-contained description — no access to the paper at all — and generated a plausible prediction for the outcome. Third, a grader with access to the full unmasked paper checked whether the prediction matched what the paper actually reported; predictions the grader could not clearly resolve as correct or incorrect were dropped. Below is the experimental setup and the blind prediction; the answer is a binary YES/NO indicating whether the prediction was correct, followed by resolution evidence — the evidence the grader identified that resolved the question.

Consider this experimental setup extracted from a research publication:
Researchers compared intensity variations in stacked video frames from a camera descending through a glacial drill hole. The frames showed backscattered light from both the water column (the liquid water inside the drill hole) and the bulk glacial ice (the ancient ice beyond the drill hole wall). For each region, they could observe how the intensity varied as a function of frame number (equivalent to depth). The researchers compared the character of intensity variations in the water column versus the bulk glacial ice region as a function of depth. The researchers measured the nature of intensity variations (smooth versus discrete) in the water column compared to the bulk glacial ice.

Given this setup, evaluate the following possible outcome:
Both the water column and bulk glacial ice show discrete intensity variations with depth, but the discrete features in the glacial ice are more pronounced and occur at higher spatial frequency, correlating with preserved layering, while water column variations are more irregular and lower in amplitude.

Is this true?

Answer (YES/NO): NO